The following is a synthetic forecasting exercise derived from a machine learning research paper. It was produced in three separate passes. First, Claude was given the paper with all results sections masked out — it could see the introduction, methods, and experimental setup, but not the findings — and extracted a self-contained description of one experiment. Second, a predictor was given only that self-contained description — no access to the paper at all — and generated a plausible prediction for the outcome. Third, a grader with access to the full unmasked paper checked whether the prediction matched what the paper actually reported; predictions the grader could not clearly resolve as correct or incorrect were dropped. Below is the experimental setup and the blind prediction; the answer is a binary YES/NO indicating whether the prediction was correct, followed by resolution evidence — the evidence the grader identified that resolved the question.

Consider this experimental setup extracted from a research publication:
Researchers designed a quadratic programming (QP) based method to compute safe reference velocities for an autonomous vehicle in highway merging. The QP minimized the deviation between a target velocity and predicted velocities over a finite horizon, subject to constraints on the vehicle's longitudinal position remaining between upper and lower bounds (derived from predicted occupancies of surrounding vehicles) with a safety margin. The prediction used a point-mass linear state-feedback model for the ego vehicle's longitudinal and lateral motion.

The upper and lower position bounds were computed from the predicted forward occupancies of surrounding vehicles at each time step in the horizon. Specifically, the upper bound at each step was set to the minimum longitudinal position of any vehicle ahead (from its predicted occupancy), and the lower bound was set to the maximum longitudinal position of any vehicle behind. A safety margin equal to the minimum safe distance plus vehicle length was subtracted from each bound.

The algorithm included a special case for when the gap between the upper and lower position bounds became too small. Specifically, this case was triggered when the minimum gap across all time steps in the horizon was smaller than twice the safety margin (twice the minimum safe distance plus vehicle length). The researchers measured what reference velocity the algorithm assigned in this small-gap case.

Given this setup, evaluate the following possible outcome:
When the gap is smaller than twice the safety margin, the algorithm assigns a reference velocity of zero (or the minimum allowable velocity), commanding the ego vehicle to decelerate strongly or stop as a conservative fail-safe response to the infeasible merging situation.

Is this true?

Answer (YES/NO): YES